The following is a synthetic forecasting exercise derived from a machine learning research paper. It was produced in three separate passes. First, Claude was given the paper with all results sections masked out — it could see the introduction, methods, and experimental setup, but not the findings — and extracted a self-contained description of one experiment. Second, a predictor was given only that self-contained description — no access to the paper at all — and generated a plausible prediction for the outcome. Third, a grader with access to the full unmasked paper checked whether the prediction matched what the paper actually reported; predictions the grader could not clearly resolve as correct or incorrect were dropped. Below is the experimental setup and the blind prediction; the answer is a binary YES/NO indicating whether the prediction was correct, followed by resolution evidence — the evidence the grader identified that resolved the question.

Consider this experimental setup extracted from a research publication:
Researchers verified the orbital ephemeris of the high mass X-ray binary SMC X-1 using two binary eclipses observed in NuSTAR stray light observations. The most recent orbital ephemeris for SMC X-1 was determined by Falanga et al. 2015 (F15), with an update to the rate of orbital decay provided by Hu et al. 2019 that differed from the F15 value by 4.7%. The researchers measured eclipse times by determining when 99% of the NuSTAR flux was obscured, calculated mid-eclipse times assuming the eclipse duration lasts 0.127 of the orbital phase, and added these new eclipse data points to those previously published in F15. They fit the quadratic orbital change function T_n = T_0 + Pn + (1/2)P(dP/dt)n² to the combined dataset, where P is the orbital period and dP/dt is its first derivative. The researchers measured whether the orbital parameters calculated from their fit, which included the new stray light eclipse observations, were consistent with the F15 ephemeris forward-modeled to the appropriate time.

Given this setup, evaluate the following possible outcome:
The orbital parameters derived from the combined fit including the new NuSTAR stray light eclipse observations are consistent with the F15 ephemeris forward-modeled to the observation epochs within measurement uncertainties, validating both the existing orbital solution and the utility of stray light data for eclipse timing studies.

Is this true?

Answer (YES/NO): YES